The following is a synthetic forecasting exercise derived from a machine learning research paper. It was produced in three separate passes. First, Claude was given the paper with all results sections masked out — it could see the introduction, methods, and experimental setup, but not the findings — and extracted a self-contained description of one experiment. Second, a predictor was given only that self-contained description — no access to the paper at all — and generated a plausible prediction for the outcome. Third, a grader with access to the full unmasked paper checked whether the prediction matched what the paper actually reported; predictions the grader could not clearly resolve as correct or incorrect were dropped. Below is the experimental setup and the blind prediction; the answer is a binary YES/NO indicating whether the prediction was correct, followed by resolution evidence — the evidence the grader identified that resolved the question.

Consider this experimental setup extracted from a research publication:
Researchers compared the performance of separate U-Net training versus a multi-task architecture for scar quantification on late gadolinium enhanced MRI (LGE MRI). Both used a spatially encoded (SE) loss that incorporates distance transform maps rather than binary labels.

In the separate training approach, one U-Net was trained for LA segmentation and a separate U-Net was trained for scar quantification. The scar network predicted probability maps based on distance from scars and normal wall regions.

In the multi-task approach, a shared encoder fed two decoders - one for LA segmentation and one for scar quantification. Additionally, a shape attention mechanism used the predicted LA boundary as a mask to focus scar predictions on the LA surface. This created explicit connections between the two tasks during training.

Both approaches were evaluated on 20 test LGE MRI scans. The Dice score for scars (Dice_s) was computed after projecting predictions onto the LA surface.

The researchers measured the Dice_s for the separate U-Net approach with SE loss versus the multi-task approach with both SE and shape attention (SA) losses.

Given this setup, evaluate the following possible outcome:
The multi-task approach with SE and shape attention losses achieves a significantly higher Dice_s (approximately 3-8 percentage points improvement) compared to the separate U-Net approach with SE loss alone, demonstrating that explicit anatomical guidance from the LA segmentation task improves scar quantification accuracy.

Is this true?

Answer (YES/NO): YES